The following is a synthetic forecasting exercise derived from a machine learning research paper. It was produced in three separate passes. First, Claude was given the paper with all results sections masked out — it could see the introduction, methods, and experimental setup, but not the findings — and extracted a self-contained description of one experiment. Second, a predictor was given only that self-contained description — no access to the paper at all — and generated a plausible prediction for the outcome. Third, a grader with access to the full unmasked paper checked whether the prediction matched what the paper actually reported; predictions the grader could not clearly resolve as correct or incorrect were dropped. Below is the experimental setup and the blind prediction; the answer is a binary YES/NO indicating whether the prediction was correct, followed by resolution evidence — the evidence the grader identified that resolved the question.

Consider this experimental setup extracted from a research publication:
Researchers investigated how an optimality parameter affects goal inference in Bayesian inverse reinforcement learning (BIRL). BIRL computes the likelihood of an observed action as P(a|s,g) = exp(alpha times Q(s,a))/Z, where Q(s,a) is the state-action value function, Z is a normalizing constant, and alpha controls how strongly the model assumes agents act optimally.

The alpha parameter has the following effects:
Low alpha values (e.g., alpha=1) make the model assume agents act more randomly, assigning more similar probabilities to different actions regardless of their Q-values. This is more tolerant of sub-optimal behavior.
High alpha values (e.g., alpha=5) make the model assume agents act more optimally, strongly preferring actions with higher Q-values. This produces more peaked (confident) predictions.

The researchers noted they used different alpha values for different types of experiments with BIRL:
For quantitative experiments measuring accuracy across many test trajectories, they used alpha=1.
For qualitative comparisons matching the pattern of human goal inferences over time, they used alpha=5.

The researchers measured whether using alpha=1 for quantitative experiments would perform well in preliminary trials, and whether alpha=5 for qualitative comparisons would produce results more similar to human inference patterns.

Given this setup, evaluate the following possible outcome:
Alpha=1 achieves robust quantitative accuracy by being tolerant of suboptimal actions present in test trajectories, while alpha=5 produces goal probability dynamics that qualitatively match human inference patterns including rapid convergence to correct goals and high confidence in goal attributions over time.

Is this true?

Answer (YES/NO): NO